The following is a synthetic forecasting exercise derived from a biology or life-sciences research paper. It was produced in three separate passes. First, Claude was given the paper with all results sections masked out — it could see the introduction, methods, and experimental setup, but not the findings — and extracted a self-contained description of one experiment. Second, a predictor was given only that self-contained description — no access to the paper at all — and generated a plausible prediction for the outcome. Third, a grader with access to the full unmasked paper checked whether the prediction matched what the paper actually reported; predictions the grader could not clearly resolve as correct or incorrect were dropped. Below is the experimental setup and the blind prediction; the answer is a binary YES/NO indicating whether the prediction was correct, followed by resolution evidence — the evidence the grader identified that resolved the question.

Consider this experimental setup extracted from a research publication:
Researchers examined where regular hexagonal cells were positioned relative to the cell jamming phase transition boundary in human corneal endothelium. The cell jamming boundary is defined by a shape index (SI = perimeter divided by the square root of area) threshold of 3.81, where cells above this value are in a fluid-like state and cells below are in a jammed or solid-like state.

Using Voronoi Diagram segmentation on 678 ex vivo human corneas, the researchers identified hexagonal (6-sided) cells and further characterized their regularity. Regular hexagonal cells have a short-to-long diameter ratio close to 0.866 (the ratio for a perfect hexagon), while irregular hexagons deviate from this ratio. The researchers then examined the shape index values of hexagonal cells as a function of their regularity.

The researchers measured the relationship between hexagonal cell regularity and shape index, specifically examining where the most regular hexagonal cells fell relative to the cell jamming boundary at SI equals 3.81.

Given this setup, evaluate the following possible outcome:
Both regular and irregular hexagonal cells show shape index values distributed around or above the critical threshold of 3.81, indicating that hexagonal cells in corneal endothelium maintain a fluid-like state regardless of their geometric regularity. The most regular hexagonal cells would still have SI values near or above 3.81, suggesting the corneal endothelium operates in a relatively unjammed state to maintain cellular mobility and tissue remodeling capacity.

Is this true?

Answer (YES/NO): NO